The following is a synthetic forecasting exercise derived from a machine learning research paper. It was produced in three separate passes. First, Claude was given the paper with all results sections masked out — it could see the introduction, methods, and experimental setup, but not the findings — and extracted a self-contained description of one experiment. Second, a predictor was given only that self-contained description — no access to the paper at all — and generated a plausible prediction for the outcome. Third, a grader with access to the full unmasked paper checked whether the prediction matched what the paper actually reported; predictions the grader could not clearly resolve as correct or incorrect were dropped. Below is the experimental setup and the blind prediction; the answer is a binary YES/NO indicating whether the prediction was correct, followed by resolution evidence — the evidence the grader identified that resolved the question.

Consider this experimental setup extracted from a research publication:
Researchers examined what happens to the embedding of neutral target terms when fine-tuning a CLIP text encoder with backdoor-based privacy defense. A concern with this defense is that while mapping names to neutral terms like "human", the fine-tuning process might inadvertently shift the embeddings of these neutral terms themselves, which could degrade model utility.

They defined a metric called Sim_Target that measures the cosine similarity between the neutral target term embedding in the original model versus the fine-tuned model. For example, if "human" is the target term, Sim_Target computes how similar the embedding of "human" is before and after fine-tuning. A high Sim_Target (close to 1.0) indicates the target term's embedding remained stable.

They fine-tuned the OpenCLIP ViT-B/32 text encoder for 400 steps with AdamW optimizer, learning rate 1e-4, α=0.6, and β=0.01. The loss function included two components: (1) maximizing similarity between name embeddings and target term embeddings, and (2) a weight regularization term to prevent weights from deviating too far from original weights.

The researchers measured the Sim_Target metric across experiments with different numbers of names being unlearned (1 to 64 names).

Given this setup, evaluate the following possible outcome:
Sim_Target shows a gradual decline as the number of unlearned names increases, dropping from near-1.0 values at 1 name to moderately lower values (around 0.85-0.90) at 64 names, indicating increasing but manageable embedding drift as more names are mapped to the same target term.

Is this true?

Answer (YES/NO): NO